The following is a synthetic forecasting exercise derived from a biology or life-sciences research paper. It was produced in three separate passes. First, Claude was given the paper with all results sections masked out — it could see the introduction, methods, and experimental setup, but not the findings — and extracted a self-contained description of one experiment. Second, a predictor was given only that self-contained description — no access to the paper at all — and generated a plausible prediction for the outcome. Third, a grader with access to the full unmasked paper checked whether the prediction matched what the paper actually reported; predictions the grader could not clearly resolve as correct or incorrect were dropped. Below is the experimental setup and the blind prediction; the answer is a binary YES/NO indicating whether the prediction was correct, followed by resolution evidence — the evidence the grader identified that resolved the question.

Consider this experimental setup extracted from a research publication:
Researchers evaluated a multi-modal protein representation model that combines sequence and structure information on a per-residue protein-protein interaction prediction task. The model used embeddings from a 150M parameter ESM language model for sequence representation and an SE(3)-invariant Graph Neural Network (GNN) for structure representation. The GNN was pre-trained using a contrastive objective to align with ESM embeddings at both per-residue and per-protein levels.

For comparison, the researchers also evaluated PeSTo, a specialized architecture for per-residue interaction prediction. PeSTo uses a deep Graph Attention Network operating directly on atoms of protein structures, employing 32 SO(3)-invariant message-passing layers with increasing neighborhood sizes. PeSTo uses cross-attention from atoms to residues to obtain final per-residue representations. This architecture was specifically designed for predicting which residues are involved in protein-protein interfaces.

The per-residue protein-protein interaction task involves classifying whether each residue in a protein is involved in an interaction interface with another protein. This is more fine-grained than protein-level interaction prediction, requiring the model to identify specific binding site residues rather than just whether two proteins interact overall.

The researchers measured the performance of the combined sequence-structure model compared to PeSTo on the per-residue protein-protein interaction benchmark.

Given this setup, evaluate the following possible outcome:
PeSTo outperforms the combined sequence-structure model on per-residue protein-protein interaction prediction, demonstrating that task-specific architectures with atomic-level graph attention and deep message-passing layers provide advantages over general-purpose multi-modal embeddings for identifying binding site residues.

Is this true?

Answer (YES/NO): YES